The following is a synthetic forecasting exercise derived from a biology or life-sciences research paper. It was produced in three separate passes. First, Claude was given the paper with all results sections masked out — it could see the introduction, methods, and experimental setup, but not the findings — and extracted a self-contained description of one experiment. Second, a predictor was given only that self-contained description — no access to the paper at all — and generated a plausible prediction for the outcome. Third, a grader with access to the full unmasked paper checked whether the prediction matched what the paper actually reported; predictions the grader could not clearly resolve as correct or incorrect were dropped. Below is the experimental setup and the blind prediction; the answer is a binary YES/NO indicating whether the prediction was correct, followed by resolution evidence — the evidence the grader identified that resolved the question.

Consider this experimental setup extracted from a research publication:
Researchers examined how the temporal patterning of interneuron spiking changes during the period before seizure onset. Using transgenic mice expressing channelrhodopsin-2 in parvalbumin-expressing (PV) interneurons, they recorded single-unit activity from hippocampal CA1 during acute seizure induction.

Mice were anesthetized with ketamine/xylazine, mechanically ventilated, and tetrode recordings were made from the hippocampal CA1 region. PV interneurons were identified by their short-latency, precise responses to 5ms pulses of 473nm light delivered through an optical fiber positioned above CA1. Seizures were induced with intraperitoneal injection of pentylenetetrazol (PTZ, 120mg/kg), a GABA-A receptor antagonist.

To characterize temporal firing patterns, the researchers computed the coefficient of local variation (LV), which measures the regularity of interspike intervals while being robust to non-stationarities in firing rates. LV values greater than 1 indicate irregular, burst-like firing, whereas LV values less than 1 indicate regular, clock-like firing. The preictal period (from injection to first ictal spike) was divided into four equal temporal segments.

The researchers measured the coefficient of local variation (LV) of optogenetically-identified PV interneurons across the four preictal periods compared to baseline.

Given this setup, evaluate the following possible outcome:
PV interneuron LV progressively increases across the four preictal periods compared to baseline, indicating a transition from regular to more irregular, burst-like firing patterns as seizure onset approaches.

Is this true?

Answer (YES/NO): NO